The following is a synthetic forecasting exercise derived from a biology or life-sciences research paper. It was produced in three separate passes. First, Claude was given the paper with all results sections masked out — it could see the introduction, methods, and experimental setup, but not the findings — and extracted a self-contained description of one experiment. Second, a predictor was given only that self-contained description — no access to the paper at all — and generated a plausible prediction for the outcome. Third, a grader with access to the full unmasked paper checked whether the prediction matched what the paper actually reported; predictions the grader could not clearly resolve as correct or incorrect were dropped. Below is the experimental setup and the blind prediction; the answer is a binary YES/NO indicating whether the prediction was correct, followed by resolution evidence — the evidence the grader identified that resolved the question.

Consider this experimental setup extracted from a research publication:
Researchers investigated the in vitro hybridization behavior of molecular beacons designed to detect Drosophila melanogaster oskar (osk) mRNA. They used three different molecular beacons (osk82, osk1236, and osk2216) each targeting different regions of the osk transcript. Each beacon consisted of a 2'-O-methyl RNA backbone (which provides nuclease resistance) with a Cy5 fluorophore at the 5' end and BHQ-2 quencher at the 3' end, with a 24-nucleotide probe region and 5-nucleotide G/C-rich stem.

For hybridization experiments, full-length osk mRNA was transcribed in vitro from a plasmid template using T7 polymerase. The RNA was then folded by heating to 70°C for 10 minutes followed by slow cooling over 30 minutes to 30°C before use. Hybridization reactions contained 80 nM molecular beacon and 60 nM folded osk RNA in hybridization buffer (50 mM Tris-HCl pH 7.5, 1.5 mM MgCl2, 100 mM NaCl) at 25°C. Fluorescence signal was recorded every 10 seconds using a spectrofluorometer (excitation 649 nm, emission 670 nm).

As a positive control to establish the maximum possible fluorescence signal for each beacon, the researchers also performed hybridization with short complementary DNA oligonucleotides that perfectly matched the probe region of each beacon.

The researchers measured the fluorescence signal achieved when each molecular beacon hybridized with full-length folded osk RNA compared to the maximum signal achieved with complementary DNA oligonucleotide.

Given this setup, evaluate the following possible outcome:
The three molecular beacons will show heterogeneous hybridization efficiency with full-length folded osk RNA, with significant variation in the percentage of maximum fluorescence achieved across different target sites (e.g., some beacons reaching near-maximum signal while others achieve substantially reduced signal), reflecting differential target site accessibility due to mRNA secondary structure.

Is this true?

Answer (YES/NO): YES